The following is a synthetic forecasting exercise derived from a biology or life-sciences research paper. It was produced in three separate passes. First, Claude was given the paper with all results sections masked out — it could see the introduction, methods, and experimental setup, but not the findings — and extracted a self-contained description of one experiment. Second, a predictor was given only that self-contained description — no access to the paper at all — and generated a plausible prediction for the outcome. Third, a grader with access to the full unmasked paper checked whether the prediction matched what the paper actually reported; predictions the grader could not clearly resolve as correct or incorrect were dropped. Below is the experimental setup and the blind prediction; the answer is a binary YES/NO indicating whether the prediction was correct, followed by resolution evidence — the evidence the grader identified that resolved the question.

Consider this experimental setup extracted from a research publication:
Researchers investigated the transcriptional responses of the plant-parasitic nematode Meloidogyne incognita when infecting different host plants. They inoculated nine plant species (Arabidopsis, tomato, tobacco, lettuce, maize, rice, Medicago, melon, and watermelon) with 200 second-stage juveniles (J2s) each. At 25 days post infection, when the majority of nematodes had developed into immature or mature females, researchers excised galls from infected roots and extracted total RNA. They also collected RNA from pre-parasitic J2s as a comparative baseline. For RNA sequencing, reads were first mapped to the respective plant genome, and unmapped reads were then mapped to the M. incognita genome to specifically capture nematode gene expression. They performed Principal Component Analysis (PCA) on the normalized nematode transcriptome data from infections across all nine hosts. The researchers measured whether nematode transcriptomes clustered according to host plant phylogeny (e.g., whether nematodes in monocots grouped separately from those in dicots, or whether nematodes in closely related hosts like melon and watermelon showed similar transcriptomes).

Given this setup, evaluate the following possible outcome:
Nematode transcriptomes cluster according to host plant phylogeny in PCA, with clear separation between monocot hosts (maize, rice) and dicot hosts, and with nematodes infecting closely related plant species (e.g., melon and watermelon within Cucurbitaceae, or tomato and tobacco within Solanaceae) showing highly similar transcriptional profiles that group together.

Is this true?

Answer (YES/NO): NO